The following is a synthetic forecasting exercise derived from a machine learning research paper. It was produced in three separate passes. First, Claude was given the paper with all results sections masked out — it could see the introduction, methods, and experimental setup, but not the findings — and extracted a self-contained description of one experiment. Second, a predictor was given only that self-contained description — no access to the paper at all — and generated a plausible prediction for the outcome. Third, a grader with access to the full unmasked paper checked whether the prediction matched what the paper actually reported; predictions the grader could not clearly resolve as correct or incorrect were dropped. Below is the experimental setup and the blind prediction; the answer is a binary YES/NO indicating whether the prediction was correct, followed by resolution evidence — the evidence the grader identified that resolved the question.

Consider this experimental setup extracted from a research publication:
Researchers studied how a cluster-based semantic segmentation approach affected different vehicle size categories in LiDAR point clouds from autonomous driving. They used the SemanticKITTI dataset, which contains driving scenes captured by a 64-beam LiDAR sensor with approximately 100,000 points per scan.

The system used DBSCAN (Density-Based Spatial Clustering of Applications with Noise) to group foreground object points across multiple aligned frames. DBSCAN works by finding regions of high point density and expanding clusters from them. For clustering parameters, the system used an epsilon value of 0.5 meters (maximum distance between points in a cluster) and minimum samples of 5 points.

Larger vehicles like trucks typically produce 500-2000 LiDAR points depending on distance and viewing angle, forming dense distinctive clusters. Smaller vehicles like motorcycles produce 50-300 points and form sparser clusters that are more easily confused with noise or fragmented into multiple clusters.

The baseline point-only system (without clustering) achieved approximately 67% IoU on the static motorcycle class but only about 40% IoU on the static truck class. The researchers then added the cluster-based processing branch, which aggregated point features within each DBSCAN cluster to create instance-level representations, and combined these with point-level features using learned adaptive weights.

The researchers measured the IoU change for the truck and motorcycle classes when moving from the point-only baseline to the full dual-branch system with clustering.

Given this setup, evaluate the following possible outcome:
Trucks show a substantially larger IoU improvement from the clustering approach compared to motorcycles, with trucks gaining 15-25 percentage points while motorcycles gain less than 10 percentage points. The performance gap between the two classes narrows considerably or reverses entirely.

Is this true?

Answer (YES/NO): NO